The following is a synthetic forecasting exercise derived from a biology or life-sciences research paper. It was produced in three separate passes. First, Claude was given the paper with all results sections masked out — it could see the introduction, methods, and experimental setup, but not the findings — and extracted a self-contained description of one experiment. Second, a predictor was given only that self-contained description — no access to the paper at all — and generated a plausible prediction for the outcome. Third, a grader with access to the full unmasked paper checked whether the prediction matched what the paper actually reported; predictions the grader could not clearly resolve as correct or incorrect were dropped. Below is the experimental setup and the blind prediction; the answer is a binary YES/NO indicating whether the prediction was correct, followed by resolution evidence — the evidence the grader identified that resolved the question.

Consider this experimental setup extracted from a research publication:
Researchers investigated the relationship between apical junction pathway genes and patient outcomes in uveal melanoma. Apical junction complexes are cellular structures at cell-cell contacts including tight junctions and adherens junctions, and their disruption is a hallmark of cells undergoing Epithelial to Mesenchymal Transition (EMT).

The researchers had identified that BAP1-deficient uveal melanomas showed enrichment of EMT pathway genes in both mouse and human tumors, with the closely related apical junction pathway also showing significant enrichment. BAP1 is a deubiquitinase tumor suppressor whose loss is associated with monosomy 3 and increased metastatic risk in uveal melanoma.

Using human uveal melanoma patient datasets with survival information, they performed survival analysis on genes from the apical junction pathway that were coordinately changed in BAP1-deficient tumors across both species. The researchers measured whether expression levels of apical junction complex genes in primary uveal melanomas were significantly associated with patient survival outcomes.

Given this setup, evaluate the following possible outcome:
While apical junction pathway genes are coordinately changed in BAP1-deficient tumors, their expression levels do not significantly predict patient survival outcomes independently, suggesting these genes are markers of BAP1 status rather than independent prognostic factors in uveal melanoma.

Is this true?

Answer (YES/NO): NO